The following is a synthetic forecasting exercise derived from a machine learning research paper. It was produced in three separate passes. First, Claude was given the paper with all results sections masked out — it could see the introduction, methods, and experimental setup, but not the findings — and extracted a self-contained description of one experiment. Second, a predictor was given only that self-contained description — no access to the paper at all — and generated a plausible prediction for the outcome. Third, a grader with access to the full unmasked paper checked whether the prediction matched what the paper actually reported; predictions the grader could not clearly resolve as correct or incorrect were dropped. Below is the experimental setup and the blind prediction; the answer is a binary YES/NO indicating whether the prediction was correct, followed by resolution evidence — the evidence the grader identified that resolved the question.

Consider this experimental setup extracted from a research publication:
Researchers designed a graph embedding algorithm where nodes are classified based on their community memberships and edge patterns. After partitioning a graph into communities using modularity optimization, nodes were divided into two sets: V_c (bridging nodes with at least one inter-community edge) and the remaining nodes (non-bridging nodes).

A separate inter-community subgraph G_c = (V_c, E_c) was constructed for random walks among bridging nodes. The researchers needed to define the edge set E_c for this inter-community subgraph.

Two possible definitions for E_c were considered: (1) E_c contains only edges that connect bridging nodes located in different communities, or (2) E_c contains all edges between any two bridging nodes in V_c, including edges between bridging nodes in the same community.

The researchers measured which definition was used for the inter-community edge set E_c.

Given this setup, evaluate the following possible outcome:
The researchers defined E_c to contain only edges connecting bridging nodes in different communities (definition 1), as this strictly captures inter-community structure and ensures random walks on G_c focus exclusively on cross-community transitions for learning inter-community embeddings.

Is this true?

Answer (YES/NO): YES